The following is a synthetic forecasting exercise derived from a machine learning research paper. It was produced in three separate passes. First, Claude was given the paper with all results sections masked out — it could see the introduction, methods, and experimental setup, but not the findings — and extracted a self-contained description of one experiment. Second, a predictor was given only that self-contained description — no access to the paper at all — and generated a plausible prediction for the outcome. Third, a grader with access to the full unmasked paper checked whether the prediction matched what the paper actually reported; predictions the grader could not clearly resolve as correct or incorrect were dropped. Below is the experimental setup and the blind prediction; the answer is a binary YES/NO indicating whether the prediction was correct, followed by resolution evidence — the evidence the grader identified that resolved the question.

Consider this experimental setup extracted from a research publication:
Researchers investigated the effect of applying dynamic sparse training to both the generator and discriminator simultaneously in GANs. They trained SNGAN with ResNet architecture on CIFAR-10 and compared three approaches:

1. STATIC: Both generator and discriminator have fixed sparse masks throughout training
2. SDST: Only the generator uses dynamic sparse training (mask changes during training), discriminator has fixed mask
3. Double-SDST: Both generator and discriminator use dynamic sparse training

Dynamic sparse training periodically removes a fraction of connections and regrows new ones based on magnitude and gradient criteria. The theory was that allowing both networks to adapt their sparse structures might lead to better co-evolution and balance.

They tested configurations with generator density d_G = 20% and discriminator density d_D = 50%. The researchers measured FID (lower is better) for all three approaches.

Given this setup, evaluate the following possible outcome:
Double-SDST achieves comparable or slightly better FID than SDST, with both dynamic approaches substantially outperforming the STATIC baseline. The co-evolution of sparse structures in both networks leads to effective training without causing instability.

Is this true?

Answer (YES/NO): NO